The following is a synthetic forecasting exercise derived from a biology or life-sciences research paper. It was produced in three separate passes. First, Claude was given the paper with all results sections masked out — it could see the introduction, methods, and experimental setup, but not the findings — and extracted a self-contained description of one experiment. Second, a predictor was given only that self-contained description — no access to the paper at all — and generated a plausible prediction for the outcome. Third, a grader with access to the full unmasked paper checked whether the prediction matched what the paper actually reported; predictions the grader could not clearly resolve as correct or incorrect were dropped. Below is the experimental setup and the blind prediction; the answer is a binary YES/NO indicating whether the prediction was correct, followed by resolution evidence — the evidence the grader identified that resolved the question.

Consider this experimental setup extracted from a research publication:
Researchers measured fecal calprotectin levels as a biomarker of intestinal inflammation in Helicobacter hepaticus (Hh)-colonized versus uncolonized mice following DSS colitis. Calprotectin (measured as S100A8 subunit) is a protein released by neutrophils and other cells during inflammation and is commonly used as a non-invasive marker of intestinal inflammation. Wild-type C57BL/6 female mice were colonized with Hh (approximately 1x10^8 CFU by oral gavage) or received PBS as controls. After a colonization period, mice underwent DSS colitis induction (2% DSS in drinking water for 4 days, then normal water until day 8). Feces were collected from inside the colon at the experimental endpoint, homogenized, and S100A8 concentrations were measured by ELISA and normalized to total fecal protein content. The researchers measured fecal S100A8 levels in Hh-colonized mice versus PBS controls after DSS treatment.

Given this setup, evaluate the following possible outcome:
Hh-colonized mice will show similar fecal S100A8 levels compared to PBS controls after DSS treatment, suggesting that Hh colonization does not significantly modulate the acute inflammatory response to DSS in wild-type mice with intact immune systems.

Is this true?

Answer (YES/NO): NO